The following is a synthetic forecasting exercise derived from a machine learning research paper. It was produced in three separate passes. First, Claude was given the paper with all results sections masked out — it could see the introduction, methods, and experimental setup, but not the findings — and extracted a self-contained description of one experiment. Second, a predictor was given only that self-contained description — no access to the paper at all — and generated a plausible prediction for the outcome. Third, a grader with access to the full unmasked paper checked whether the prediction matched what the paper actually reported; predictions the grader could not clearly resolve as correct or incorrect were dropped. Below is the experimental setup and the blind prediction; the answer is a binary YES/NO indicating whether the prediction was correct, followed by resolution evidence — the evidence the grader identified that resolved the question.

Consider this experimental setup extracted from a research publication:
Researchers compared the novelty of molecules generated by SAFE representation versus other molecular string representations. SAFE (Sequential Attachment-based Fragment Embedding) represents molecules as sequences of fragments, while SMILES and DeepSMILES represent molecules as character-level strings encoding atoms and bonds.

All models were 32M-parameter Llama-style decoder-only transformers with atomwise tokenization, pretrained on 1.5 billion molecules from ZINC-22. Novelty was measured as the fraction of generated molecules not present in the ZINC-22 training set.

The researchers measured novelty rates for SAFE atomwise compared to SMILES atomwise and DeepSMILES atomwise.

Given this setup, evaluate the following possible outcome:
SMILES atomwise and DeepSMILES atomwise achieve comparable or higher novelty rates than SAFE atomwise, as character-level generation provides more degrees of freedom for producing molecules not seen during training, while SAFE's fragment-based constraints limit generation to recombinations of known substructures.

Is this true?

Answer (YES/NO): YES